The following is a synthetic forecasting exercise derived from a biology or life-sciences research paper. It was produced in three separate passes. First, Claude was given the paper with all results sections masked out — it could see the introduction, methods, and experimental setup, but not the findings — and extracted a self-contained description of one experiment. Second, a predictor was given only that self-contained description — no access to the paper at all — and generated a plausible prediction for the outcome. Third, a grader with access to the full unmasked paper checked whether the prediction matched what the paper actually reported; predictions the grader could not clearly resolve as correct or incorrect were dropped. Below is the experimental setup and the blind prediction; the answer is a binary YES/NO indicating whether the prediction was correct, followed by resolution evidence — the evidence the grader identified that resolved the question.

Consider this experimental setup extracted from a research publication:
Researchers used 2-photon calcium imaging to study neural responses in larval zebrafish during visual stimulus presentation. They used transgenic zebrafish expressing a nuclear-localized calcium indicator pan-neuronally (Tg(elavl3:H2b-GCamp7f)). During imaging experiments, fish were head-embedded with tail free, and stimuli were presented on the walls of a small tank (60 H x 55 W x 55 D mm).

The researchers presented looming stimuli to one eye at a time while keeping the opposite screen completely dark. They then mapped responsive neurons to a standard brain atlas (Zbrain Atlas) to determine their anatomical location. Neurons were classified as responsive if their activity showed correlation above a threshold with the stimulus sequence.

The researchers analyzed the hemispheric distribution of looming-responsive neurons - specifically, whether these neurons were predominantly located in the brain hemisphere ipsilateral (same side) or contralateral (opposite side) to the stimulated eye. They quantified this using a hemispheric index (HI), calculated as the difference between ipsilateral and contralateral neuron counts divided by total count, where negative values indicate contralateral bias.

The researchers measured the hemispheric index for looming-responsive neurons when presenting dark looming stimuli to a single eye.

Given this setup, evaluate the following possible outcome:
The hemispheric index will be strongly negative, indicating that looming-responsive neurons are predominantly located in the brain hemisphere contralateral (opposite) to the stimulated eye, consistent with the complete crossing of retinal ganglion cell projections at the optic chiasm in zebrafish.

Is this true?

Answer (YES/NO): YES